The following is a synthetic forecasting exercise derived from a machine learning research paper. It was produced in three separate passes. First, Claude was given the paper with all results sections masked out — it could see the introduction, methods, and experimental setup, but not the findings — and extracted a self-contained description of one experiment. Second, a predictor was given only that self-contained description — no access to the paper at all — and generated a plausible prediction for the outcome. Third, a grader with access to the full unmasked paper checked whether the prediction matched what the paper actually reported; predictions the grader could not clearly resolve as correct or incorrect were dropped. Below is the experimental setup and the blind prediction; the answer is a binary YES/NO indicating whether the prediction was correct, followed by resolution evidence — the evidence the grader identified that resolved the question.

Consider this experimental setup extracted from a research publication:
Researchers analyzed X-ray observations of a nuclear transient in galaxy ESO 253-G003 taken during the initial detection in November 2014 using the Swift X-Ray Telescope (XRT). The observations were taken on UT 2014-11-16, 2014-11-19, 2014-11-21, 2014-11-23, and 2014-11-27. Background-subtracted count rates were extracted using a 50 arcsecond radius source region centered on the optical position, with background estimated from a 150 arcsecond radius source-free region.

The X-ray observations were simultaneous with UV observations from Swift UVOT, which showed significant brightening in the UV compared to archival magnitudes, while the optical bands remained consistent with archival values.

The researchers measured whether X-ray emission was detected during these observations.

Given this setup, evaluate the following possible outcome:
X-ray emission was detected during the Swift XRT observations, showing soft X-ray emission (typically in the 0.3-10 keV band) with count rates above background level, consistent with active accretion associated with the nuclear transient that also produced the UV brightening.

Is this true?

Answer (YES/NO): NO